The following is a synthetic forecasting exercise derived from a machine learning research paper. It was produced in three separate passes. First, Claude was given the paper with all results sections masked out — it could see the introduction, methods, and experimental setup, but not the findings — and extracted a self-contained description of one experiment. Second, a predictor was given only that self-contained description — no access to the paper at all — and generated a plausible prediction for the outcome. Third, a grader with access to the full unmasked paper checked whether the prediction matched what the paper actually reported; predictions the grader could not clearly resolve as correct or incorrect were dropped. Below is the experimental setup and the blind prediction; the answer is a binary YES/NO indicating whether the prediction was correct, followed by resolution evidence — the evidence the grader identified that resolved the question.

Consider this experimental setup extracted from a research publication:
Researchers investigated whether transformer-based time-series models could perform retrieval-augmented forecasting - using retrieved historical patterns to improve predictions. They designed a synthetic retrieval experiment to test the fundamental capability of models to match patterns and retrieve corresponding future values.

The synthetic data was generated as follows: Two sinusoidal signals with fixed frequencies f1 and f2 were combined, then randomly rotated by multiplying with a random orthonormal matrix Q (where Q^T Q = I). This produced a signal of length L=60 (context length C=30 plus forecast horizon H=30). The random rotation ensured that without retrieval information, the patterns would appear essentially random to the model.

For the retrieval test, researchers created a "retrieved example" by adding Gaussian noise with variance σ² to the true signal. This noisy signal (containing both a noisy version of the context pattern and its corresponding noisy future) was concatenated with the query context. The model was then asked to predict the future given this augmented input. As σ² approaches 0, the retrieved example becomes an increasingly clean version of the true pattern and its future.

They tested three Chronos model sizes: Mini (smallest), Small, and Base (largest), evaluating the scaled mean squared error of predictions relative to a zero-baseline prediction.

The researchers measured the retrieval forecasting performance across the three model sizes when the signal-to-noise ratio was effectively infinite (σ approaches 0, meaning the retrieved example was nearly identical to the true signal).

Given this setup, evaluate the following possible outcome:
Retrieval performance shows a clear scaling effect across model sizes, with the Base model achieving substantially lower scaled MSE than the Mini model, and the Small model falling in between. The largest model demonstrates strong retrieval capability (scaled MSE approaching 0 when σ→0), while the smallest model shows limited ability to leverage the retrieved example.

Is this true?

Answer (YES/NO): YES